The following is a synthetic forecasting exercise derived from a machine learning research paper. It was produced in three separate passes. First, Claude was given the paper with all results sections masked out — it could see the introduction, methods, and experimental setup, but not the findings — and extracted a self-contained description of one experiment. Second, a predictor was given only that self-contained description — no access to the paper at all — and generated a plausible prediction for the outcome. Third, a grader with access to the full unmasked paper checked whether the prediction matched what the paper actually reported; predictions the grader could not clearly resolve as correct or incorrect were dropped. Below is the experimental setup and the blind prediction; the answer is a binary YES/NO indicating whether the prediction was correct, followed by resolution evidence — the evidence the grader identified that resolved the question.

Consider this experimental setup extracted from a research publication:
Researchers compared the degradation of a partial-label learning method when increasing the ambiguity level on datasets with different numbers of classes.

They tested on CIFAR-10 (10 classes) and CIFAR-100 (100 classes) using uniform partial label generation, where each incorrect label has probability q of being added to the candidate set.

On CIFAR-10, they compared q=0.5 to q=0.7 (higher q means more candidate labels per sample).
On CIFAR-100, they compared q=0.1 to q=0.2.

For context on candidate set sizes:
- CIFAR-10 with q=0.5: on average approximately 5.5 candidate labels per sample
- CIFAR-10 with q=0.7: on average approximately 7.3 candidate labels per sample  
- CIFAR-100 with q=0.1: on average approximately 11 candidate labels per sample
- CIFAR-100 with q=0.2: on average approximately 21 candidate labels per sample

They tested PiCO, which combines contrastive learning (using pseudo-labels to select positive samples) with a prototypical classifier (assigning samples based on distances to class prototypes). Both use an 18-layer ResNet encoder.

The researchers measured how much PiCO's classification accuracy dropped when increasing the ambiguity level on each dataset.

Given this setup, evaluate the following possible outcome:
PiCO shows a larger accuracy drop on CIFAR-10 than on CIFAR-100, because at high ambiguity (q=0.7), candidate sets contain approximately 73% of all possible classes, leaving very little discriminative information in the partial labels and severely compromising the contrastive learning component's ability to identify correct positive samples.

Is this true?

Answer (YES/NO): NO